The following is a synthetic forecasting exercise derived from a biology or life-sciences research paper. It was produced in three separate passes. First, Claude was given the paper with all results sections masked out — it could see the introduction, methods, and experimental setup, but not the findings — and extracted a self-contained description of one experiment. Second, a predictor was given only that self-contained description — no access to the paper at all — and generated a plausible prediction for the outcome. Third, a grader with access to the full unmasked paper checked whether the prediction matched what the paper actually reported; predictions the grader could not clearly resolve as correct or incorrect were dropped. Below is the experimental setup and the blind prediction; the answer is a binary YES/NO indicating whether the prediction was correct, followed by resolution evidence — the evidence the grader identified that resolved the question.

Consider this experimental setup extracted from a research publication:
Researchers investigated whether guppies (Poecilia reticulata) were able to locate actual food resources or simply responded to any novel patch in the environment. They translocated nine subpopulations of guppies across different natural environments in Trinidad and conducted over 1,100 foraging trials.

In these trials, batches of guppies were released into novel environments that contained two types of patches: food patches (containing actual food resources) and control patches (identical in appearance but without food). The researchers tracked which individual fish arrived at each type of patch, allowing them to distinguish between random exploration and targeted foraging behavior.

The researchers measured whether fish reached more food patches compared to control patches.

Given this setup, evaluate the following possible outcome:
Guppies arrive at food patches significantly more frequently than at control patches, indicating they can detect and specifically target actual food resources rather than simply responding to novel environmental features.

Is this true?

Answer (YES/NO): YES